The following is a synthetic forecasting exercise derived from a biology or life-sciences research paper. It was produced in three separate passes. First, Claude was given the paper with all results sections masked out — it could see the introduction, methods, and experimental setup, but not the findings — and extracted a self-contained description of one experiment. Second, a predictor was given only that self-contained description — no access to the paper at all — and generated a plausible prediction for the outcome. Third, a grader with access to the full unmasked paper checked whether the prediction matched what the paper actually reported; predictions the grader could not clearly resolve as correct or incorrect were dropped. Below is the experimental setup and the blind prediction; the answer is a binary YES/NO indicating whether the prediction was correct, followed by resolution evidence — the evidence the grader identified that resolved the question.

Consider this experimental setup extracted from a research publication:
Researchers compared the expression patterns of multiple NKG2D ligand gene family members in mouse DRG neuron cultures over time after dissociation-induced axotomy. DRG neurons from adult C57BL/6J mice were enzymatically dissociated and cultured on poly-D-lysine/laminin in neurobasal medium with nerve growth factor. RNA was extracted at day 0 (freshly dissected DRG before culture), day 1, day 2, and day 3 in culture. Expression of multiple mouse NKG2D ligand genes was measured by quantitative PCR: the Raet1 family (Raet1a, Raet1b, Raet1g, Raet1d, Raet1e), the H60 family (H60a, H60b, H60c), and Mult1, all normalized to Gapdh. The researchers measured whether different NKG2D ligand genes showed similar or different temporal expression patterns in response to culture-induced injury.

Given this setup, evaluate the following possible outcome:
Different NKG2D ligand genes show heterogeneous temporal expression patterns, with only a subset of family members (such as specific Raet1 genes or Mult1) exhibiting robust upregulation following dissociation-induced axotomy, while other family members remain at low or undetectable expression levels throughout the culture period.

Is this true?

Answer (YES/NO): YES